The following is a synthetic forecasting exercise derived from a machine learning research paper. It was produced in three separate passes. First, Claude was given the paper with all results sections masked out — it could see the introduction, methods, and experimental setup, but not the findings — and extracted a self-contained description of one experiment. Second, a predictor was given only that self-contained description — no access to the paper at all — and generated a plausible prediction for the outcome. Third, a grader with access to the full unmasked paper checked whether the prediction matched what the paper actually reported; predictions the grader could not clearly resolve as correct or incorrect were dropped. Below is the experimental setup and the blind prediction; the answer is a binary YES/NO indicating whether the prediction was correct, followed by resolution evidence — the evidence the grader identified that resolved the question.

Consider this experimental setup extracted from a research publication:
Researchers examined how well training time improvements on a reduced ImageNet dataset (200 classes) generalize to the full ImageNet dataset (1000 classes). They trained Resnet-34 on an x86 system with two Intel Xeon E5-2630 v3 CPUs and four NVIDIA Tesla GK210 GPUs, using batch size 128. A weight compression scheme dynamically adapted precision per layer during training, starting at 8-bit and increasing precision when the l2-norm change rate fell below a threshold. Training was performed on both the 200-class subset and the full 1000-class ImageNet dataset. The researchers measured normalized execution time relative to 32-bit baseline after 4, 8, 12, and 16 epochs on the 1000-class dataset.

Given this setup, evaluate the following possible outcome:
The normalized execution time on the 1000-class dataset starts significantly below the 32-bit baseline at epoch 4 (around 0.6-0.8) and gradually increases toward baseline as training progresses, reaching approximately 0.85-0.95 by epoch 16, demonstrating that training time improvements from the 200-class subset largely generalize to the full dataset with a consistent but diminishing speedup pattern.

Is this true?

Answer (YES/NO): NO